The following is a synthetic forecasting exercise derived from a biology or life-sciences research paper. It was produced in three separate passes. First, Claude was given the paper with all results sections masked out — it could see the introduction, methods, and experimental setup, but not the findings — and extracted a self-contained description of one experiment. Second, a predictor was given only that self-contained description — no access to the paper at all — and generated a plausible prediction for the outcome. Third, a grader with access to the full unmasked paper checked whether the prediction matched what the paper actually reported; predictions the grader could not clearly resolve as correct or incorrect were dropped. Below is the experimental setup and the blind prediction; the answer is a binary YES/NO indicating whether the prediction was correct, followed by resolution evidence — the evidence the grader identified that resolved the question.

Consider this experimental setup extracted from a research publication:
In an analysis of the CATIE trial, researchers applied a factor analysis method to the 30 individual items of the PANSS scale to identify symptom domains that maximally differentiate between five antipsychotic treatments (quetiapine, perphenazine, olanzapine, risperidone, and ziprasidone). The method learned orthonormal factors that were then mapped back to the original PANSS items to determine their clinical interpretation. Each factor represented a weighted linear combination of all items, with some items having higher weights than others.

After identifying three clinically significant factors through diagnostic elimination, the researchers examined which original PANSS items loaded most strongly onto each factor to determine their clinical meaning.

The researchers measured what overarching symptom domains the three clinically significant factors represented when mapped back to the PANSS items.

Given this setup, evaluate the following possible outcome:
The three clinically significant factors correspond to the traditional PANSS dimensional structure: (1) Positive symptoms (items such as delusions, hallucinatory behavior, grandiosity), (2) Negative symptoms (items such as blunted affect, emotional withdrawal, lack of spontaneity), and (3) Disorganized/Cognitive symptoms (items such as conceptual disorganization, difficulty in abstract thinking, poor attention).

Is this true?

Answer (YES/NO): NO